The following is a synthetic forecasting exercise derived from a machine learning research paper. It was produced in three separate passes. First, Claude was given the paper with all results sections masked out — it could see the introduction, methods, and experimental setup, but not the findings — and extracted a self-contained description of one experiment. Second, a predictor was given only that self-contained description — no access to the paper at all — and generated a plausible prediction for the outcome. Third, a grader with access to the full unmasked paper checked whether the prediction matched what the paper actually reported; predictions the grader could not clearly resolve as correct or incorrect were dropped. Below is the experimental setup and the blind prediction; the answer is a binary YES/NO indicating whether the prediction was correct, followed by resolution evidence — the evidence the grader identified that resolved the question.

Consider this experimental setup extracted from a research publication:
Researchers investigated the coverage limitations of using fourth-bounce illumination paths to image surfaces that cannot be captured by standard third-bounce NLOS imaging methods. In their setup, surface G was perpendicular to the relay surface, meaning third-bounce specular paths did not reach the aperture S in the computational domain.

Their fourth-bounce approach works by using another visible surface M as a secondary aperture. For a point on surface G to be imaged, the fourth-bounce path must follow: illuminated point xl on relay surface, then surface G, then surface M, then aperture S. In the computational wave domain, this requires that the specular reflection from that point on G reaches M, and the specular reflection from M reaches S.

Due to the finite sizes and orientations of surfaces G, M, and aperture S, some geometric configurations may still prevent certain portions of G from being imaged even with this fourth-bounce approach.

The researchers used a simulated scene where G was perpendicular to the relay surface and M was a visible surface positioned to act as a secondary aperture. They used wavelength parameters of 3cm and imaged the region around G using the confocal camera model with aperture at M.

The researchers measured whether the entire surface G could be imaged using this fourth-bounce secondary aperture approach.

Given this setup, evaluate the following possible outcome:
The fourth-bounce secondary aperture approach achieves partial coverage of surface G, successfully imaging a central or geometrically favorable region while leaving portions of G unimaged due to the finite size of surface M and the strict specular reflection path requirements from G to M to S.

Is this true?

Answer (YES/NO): YES